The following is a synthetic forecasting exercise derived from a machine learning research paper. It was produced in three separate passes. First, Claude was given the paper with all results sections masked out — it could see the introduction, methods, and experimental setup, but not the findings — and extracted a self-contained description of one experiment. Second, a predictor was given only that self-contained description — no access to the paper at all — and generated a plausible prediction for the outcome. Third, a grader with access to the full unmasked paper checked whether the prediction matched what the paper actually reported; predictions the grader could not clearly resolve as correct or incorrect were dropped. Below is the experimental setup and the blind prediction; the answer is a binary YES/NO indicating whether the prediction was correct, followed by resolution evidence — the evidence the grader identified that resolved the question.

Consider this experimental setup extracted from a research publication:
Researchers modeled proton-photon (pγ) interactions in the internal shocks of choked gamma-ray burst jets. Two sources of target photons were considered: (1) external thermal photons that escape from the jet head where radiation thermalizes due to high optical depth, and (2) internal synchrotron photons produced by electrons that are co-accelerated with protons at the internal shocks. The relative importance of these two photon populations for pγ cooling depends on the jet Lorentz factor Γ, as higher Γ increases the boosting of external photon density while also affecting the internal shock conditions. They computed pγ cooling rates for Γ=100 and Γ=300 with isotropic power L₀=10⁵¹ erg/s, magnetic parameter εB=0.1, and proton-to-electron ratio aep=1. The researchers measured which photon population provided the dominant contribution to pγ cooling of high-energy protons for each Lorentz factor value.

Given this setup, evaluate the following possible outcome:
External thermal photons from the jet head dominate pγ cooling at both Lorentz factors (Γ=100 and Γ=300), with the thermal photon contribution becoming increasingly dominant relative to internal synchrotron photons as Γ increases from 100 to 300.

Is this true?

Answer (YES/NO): YES